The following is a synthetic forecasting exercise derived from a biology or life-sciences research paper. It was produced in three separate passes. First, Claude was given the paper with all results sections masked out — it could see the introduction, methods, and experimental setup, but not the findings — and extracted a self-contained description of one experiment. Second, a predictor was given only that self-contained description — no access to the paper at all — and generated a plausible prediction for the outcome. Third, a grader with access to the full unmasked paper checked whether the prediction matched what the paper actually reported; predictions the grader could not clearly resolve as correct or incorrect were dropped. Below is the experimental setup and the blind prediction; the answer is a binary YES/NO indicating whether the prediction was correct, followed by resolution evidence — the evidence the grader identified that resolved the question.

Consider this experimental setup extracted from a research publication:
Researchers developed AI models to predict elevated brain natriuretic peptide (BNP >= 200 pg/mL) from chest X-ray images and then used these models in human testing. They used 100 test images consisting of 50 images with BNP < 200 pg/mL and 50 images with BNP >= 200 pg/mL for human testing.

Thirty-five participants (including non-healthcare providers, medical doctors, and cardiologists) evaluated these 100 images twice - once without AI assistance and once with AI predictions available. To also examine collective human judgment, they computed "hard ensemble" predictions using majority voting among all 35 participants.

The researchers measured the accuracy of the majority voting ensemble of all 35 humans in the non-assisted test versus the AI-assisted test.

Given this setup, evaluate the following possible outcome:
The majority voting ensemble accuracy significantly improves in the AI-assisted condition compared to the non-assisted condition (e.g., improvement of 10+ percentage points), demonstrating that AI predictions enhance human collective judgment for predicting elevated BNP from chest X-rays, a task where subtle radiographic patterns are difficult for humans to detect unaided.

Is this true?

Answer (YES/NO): NO